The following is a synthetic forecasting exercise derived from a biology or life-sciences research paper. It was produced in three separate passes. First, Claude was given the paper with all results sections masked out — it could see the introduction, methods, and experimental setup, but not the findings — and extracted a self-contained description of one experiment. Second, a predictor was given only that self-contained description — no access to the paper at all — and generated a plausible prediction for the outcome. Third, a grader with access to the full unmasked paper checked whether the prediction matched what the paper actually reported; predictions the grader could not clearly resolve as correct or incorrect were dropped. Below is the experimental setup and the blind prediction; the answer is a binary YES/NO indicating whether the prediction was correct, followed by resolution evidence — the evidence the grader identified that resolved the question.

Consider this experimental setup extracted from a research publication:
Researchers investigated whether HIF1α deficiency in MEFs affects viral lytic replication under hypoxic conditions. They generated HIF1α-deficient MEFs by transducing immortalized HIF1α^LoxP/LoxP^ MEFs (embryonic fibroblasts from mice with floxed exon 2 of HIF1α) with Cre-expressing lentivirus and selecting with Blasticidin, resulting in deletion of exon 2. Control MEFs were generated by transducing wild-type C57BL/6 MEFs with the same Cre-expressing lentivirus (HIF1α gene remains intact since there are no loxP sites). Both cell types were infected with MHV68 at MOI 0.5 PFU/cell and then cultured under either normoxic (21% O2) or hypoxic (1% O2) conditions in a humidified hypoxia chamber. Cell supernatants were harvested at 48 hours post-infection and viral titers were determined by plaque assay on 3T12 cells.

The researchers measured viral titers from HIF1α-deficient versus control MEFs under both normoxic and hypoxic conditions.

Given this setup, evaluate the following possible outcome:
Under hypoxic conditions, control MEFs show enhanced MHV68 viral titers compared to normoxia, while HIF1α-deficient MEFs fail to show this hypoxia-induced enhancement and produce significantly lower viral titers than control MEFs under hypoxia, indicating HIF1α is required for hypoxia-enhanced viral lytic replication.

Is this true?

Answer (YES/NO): NO